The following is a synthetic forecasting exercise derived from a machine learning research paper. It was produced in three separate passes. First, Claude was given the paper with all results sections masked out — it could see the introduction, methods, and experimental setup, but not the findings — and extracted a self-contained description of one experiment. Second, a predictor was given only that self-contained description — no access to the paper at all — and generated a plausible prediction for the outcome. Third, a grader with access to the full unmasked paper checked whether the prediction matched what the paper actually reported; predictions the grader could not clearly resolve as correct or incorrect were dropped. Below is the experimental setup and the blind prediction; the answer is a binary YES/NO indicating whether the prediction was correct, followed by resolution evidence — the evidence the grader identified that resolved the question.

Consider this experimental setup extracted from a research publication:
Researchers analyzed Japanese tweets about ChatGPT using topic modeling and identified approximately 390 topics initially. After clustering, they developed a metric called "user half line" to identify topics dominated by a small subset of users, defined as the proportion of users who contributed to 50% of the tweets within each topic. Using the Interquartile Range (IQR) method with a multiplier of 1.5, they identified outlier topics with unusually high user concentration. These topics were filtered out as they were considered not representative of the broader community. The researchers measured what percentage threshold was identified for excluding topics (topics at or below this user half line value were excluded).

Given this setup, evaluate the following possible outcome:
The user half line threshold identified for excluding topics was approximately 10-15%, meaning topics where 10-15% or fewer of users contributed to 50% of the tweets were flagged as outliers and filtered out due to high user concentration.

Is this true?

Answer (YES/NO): NO